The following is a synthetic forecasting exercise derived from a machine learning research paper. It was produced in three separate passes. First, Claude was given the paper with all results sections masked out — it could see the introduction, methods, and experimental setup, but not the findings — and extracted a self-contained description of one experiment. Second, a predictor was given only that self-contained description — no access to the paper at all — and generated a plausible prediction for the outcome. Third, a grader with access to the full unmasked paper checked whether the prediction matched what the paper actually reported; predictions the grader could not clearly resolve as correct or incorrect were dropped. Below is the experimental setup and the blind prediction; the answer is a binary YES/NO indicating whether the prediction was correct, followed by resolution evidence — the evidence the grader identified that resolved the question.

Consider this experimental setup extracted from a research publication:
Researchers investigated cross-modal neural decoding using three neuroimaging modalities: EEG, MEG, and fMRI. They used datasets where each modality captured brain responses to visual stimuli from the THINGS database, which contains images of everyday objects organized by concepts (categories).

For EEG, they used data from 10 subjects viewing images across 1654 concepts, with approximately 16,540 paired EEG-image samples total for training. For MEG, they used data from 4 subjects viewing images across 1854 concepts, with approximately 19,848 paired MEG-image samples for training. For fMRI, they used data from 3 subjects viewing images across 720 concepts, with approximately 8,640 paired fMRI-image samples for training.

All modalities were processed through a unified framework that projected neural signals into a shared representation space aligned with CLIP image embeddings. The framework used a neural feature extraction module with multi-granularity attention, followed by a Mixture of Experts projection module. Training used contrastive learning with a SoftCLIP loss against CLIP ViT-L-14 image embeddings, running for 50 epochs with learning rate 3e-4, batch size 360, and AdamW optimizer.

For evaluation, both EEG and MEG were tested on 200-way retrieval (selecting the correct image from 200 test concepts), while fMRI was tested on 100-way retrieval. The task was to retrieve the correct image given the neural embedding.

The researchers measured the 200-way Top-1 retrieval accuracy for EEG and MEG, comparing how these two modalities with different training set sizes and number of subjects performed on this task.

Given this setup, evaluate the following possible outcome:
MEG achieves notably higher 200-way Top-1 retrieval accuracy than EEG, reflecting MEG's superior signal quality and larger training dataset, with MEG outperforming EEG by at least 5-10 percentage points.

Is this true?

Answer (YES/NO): NO